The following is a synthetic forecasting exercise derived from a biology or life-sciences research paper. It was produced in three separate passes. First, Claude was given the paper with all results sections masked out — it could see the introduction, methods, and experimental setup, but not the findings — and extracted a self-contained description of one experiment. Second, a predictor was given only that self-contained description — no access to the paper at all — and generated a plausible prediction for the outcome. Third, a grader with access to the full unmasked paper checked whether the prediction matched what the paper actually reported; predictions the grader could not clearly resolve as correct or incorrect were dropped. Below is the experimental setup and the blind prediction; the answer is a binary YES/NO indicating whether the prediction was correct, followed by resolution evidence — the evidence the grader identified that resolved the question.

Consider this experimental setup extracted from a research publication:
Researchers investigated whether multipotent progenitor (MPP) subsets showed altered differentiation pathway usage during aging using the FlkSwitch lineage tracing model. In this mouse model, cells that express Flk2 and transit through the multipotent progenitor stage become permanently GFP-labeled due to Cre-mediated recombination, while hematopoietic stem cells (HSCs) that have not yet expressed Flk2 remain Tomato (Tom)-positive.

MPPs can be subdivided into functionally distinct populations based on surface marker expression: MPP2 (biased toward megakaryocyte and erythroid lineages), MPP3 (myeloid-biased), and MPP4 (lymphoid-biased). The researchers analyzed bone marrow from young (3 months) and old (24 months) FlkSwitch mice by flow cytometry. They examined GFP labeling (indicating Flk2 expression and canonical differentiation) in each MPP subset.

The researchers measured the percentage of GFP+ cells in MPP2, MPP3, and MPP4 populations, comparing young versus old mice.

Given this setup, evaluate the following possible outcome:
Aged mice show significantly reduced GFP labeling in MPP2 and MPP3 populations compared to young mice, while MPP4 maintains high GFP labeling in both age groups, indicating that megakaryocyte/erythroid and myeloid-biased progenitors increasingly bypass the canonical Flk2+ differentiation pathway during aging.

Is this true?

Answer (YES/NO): NO